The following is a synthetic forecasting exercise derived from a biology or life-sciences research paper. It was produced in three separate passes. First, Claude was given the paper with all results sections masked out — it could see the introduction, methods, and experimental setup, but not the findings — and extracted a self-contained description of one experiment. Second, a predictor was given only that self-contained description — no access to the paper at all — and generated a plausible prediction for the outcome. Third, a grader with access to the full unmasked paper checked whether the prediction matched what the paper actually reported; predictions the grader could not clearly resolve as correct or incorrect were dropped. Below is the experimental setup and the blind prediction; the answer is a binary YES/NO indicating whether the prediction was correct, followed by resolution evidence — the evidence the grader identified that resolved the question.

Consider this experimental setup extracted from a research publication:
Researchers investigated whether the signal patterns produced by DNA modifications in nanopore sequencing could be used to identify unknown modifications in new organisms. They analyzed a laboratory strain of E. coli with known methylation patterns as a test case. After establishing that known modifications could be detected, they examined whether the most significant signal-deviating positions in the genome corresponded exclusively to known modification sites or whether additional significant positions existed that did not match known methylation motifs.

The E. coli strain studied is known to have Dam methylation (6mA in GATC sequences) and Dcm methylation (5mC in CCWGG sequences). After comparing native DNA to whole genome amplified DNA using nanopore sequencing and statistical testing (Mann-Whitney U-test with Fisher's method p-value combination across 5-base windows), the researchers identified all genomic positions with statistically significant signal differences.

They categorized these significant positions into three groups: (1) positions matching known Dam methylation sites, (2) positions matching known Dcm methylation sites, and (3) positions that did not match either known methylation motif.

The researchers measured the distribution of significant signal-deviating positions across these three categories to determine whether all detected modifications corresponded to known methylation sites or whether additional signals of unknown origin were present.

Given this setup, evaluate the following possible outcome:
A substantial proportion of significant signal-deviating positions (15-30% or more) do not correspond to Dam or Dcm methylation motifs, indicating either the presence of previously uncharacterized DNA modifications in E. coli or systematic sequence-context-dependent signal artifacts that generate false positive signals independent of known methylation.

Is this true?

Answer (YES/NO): NO